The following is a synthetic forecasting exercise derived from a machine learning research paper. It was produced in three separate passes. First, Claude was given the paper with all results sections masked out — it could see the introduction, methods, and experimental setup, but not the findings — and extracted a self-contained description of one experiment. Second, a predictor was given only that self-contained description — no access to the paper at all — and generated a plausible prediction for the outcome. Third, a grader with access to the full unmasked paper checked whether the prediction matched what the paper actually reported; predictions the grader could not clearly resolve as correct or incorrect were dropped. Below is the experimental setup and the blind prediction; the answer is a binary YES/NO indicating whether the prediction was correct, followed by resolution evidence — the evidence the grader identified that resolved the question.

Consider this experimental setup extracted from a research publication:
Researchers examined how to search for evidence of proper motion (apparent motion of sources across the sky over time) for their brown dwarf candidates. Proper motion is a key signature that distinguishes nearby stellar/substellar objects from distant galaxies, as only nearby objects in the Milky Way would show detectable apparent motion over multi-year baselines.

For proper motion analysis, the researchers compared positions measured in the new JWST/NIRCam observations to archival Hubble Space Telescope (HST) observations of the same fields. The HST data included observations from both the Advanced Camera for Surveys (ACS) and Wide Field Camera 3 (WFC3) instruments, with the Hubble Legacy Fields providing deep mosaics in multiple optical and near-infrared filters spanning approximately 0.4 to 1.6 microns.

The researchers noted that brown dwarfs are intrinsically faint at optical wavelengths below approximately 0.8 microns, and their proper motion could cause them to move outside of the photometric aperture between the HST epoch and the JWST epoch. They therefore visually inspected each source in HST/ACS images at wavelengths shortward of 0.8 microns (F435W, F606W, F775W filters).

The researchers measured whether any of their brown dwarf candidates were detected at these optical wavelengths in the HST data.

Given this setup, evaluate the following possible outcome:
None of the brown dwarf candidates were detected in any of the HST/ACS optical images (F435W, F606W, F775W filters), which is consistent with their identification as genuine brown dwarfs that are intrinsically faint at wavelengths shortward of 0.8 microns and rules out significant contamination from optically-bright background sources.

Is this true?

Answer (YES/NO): YES